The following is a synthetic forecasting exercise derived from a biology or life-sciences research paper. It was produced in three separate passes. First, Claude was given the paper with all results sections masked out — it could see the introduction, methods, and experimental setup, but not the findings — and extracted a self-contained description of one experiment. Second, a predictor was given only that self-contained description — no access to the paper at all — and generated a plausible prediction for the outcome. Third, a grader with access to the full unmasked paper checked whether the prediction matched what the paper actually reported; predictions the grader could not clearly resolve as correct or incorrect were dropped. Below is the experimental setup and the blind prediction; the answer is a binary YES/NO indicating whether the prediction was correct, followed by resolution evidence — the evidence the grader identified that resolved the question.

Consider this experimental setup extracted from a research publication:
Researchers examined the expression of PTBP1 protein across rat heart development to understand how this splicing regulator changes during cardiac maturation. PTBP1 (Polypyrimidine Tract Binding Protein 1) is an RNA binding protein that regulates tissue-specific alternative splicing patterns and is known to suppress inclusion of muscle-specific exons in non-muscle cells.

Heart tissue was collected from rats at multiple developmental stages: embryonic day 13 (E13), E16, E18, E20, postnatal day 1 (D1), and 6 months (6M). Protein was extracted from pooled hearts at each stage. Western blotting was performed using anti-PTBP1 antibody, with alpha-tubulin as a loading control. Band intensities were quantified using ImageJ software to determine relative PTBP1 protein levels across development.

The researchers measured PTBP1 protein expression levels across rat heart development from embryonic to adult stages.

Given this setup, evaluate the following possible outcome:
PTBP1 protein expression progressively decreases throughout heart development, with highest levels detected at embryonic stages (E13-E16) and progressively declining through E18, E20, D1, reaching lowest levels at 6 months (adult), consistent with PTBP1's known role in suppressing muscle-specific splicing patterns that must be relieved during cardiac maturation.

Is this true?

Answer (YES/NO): NO